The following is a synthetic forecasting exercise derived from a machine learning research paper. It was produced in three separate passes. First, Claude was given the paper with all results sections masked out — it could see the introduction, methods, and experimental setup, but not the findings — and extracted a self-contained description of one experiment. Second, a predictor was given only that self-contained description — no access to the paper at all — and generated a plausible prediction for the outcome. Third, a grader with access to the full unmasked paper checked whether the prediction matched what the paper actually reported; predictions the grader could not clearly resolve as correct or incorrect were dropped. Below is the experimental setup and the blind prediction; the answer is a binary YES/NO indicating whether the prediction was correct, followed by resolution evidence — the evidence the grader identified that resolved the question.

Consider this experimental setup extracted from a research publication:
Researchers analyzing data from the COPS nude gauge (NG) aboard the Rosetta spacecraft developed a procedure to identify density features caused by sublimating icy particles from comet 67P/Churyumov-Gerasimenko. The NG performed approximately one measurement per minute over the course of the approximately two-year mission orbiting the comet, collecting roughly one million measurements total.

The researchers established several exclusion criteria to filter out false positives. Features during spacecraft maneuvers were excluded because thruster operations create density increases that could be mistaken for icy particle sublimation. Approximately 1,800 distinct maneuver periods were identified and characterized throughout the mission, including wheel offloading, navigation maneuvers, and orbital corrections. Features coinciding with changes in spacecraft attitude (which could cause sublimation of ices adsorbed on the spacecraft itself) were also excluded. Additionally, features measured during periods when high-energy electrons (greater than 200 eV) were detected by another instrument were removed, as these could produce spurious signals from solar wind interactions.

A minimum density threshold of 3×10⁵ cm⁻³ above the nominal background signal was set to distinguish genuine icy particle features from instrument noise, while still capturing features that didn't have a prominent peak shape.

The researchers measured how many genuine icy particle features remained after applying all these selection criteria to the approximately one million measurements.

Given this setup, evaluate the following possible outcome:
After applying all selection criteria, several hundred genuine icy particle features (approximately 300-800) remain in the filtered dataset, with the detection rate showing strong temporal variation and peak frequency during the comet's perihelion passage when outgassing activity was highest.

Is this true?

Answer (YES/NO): NO